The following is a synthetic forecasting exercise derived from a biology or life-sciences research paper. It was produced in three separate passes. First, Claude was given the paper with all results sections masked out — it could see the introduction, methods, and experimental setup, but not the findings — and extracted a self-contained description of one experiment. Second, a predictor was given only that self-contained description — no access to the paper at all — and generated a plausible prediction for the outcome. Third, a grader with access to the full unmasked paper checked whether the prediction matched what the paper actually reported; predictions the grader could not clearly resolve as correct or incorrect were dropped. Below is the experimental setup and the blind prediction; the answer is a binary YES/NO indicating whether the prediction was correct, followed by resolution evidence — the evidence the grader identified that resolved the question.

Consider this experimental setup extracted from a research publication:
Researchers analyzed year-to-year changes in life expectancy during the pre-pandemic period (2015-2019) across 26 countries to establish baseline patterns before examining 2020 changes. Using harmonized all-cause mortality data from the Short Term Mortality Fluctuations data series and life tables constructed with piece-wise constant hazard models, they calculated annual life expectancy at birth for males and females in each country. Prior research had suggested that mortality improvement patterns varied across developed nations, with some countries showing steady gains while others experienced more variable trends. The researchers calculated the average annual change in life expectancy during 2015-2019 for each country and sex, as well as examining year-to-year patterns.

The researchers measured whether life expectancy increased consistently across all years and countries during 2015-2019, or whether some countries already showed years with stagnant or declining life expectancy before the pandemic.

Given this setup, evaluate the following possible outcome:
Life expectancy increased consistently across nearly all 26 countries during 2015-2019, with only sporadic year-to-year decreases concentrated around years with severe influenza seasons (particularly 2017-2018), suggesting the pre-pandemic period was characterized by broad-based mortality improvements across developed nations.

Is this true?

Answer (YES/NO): NO